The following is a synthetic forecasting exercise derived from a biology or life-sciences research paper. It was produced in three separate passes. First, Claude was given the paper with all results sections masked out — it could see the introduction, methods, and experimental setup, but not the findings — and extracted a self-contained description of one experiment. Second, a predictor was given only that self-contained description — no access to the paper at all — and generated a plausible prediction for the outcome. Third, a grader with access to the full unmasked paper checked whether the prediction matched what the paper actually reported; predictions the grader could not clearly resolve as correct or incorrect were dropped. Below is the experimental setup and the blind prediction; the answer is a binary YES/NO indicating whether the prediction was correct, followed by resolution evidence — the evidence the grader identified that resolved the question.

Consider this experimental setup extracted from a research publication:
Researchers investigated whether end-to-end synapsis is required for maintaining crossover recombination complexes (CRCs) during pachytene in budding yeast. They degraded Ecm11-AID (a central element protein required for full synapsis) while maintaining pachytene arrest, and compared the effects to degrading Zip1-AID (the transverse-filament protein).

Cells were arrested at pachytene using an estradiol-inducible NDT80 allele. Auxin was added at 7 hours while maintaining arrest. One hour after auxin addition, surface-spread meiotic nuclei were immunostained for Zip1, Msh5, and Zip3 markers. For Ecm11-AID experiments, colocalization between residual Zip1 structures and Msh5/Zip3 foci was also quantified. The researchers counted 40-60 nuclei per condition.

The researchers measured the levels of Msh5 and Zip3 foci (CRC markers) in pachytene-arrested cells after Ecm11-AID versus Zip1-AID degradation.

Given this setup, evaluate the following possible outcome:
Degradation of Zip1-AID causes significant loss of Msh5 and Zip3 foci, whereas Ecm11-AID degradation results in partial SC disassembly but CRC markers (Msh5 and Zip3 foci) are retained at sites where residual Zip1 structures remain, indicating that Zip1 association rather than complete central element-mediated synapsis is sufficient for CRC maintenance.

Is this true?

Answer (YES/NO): YES